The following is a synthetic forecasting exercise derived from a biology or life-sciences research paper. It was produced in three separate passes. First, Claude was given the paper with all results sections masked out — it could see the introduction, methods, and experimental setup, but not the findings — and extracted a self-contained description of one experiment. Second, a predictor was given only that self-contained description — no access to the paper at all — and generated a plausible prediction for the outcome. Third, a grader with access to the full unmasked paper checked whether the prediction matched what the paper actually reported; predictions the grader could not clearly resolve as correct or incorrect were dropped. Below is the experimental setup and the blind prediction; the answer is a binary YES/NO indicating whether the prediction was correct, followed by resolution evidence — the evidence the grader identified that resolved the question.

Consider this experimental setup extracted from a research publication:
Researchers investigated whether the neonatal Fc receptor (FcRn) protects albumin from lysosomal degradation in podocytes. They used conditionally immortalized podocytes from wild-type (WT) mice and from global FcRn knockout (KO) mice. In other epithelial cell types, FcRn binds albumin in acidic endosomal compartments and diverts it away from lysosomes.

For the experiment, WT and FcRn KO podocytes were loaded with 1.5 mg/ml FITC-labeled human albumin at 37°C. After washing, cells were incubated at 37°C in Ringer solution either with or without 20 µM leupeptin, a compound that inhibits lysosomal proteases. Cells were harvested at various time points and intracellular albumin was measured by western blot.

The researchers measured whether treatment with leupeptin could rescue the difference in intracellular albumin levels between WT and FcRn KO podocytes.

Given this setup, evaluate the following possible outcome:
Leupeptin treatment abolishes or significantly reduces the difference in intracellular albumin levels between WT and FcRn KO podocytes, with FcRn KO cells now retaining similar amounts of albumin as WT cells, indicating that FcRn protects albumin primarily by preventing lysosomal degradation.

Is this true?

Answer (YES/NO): NO